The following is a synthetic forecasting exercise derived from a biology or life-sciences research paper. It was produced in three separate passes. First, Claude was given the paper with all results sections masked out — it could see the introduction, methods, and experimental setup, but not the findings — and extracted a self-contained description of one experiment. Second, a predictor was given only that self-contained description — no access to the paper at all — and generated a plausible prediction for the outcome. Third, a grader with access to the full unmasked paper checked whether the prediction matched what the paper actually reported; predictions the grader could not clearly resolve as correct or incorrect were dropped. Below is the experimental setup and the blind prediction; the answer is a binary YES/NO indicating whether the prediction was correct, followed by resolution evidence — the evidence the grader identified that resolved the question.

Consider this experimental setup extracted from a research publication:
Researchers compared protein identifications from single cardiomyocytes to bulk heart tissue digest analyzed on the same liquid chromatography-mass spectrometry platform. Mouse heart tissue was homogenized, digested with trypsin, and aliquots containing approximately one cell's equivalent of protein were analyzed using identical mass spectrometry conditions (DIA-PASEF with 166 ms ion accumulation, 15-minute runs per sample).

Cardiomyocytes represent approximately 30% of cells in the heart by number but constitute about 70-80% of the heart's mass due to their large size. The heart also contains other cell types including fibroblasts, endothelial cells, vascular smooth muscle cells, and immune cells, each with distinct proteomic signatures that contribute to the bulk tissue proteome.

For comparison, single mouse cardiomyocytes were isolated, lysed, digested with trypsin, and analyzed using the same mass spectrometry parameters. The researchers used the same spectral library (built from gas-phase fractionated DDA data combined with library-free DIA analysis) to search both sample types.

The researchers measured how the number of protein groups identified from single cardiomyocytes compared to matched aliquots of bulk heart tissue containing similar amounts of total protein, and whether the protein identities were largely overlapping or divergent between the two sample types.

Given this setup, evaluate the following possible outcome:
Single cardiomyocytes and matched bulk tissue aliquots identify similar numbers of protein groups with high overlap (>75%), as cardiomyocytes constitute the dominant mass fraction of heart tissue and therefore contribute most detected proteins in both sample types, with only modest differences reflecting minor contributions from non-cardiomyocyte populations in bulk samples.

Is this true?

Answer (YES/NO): YES